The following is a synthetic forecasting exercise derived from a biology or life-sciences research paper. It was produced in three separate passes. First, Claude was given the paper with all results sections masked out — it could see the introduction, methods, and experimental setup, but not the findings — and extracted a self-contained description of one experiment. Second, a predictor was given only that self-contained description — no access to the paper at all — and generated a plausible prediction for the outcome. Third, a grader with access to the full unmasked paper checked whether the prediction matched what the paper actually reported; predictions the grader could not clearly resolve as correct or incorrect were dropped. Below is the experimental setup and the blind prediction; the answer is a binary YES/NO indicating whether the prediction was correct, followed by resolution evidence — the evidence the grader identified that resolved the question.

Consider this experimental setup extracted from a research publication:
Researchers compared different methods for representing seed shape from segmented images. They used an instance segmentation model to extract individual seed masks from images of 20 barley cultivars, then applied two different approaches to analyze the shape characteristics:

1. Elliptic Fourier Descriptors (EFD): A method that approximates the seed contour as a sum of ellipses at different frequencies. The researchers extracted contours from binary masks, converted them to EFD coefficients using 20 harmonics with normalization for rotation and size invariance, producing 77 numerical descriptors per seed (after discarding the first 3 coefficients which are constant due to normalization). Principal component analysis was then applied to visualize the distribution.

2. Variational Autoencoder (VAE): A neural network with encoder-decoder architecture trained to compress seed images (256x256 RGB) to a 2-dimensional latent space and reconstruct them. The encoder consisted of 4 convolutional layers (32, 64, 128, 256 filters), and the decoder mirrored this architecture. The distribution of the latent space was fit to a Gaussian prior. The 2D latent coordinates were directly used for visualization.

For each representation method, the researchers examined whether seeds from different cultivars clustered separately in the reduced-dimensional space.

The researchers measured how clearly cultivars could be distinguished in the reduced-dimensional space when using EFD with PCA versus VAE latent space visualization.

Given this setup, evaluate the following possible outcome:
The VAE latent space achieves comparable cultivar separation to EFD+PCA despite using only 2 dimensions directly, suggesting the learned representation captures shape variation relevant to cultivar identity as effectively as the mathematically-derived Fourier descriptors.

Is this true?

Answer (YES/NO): NO